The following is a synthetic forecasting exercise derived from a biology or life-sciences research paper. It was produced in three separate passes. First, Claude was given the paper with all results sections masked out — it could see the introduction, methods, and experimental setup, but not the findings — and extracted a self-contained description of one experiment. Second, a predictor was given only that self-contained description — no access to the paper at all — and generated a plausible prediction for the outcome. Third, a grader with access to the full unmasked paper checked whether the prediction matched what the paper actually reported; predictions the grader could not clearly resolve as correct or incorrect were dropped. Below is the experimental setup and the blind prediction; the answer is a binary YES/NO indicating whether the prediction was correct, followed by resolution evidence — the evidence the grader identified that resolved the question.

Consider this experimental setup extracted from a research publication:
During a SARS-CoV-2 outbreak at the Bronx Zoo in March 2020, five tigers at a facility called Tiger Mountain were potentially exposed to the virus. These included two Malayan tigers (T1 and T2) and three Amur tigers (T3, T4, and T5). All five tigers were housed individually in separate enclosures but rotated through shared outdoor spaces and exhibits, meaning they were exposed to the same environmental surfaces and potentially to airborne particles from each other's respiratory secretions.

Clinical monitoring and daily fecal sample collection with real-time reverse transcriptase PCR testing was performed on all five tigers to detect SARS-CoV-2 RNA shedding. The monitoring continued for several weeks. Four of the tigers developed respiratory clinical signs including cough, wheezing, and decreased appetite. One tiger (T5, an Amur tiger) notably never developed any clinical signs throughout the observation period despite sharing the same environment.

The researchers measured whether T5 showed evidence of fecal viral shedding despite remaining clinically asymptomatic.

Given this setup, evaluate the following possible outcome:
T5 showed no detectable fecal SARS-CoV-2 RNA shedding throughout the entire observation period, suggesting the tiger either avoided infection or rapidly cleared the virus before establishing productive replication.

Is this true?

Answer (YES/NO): NO